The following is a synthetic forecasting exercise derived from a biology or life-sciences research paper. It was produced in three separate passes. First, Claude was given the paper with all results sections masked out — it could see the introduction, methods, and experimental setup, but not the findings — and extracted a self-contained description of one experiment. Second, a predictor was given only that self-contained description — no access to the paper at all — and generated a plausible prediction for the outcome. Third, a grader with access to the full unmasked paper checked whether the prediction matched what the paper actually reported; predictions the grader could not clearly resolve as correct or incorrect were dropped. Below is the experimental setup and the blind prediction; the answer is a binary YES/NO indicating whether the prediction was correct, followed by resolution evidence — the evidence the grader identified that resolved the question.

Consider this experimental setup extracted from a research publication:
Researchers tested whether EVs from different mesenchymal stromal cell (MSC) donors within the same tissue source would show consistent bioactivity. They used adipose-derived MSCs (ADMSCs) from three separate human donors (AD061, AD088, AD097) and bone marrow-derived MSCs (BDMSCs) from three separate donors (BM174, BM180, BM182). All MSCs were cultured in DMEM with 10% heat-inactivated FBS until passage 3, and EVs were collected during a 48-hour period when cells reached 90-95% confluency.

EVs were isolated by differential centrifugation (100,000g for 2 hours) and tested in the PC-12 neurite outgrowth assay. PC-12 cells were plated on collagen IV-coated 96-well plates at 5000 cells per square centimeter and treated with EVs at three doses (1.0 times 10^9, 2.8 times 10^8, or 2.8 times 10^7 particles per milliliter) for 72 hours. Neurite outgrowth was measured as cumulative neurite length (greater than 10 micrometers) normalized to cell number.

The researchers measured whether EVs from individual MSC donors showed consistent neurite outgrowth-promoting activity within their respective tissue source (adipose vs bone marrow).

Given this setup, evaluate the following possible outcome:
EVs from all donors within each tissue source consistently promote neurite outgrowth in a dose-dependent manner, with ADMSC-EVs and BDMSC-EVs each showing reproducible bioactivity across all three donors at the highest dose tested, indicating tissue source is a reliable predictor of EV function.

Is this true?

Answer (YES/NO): NO